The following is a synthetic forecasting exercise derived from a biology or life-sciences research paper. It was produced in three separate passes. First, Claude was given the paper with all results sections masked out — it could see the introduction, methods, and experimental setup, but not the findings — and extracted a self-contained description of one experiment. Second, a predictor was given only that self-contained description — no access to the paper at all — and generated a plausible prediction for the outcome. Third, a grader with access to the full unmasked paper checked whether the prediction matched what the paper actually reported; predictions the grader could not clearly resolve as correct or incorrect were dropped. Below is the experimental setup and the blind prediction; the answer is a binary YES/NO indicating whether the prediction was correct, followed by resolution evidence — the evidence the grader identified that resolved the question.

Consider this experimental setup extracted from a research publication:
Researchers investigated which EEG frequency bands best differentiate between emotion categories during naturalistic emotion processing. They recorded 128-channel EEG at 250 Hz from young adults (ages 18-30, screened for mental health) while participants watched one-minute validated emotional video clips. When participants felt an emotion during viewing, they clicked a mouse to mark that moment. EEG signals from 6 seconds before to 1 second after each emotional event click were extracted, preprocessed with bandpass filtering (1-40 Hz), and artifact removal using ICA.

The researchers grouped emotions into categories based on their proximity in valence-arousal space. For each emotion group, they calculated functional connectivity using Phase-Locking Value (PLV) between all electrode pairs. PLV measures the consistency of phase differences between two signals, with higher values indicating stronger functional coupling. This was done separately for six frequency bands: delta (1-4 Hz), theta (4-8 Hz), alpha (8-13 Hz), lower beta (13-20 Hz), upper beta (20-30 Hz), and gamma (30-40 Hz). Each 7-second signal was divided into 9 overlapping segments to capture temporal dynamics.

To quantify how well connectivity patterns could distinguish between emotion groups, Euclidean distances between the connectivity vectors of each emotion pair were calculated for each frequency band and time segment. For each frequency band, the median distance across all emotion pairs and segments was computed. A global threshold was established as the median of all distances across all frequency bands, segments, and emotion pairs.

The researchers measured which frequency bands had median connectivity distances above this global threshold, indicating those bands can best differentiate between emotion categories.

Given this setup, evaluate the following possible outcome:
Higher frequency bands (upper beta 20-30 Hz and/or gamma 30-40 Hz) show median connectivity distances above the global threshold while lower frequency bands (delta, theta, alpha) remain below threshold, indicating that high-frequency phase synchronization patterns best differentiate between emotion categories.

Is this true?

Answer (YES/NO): NO